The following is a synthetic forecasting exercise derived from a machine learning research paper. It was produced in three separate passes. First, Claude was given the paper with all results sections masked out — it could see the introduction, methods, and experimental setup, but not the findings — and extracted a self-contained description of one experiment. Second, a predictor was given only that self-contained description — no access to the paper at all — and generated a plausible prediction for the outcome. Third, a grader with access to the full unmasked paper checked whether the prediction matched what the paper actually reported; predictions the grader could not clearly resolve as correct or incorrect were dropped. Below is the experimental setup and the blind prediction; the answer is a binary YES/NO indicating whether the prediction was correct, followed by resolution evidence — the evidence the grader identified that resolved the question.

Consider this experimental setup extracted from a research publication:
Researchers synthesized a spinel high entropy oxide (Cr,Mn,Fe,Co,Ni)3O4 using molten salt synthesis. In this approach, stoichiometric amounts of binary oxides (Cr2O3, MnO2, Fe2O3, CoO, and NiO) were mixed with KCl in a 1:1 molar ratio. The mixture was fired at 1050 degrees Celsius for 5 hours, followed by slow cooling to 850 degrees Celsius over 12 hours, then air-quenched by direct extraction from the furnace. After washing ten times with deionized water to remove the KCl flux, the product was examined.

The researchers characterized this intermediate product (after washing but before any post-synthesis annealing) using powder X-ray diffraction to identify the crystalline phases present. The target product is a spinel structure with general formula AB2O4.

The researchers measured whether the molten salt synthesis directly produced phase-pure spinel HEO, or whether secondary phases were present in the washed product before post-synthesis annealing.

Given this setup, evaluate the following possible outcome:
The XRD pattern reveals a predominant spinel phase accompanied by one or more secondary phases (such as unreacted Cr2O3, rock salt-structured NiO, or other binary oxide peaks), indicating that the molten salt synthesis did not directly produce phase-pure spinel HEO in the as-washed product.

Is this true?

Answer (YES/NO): YES